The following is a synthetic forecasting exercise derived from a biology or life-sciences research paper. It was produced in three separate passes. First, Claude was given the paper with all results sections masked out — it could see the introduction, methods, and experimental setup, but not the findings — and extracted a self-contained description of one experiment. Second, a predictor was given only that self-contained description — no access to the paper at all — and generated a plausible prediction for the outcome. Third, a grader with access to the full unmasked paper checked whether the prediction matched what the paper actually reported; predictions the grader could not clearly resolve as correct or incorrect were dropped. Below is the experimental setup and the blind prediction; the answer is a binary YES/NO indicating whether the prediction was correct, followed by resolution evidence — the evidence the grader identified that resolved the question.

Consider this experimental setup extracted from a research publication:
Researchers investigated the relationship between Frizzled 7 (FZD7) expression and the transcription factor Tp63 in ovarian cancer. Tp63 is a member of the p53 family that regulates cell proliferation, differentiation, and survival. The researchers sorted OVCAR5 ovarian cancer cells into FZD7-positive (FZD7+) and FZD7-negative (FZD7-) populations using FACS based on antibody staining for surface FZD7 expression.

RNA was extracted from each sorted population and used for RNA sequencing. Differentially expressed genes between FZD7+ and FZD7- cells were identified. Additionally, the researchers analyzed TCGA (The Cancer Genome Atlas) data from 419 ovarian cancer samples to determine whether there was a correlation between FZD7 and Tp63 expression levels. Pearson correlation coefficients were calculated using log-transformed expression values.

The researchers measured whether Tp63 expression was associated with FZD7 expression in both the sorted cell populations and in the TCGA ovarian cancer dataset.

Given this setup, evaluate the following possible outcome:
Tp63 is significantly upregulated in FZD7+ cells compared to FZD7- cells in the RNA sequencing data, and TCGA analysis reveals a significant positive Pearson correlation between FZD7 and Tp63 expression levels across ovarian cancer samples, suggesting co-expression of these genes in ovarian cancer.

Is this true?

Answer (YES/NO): YES